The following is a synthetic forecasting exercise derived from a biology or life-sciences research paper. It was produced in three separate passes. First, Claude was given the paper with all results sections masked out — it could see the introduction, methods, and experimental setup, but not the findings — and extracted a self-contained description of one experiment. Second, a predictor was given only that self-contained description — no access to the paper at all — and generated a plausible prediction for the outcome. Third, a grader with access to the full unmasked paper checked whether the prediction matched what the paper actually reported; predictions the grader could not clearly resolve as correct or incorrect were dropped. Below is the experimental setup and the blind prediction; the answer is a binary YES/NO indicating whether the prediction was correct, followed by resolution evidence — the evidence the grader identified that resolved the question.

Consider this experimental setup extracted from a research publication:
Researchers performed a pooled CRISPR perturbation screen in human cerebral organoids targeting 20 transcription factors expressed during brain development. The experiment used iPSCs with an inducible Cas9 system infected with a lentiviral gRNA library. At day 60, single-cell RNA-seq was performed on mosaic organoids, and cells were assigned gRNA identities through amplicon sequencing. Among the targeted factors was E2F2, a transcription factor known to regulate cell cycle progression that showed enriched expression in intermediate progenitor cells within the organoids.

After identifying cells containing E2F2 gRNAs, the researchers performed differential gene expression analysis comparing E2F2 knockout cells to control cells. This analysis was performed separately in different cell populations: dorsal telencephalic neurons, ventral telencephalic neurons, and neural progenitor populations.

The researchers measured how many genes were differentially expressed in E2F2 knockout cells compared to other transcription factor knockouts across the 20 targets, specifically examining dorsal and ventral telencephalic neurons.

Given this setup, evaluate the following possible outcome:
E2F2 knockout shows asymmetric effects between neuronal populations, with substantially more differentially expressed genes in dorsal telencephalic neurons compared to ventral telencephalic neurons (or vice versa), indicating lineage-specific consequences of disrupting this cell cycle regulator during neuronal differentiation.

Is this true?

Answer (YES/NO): NO